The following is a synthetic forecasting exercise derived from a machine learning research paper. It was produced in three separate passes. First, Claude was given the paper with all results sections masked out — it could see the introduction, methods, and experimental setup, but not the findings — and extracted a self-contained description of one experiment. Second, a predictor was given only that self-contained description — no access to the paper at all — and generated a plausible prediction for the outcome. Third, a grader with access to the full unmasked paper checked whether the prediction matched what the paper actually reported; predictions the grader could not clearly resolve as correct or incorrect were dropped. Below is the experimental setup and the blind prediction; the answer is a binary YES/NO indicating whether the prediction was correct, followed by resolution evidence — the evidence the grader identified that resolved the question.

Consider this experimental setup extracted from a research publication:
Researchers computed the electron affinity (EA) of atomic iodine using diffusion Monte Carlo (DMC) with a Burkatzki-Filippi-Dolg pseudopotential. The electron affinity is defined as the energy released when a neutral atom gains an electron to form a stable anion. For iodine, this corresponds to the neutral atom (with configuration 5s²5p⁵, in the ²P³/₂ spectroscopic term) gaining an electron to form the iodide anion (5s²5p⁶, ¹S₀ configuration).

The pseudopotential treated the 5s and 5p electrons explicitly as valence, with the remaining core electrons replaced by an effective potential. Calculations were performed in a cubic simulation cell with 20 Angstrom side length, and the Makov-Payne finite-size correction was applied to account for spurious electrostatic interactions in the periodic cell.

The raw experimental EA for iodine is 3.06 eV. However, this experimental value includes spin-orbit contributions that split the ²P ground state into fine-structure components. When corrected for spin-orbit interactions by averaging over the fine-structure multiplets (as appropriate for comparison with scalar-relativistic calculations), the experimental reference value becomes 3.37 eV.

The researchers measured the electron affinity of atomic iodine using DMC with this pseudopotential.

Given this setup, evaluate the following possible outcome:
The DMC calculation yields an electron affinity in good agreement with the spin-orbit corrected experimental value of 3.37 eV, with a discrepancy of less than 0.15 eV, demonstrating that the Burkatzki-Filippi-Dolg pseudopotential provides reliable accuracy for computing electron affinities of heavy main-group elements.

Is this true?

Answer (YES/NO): YES